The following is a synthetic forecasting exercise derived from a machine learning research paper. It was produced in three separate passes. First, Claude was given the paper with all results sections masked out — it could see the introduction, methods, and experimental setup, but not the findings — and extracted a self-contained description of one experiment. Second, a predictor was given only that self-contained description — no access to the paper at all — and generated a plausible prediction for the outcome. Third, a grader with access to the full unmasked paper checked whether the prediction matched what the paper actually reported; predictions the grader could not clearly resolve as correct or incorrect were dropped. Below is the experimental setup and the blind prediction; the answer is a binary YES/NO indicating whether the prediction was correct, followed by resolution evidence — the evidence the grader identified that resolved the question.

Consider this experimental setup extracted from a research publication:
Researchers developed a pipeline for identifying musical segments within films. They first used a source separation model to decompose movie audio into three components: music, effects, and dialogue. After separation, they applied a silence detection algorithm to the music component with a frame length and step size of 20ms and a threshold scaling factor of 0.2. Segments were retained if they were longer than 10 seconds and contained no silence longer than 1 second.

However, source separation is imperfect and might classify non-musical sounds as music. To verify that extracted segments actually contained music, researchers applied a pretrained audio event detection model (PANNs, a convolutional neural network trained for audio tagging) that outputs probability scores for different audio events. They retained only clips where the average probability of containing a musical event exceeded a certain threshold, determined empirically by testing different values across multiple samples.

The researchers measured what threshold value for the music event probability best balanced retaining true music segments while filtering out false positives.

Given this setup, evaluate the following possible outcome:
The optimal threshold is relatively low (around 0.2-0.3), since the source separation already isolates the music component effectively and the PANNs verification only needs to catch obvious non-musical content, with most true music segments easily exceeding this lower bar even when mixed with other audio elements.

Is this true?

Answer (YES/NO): YES